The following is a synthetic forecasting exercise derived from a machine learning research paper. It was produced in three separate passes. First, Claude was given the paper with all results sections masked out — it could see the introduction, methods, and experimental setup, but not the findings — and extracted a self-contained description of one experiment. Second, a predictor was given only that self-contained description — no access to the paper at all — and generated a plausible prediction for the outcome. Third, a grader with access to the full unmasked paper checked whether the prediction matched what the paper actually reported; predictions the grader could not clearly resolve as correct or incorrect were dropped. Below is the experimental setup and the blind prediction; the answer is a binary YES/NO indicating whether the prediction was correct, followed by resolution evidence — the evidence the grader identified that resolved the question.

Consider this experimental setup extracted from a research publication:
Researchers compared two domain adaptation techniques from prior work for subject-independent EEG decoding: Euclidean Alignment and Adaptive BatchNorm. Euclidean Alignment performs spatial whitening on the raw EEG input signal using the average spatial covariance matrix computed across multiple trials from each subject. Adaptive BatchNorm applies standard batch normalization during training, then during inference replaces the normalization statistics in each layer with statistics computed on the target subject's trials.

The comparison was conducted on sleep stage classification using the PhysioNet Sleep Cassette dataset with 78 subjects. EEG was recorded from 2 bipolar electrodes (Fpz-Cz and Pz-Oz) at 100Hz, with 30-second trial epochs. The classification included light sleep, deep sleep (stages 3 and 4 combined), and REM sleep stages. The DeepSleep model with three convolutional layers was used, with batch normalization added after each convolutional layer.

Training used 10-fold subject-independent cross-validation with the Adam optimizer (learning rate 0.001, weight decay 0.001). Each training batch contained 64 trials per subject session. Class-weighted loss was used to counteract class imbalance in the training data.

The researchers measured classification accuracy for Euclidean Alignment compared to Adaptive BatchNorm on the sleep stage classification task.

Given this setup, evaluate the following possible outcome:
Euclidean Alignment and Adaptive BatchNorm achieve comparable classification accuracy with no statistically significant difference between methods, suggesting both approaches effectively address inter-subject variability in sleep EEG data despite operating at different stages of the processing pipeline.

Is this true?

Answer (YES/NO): NO